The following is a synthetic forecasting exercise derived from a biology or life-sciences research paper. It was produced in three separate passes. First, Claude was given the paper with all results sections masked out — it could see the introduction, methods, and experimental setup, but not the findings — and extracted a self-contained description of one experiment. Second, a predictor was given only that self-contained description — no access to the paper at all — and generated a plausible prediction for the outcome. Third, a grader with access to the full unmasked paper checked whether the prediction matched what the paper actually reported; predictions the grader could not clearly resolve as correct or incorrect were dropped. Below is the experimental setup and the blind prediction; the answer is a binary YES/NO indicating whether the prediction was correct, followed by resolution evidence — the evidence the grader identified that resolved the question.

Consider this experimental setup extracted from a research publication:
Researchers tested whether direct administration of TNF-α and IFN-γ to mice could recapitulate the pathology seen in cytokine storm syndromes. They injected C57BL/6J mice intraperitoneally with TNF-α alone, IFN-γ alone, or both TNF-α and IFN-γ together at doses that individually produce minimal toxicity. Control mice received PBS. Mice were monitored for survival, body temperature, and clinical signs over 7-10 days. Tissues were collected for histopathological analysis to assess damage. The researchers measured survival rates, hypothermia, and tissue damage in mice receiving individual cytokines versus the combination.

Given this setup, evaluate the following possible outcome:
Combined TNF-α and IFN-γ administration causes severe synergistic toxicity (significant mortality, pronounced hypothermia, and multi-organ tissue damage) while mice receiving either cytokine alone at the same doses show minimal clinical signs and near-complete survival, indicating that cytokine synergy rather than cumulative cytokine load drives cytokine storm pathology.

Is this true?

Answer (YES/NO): YES